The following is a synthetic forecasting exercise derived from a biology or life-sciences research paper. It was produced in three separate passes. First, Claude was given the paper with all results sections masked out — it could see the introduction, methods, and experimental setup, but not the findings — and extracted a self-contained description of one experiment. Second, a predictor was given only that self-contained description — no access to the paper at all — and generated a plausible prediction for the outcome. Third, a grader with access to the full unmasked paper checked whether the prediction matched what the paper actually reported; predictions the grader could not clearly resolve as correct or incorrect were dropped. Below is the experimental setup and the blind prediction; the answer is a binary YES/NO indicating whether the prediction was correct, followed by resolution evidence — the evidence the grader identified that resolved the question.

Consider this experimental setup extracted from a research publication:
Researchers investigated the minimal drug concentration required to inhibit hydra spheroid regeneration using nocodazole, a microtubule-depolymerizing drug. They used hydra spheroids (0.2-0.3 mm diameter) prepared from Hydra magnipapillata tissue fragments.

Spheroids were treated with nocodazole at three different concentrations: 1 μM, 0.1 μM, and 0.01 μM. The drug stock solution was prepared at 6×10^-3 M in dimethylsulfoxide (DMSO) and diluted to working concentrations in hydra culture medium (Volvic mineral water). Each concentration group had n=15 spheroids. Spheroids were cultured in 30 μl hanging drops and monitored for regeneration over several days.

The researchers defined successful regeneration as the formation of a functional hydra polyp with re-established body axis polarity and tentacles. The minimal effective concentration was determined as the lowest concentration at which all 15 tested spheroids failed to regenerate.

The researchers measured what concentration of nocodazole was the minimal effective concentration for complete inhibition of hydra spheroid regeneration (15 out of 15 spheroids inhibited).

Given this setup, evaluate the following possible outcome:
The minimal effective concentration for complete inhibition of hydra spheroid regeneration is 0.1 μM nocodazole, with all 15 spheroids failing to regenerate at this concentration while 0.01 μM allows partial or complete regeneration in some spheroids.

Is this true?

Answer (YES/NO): YES